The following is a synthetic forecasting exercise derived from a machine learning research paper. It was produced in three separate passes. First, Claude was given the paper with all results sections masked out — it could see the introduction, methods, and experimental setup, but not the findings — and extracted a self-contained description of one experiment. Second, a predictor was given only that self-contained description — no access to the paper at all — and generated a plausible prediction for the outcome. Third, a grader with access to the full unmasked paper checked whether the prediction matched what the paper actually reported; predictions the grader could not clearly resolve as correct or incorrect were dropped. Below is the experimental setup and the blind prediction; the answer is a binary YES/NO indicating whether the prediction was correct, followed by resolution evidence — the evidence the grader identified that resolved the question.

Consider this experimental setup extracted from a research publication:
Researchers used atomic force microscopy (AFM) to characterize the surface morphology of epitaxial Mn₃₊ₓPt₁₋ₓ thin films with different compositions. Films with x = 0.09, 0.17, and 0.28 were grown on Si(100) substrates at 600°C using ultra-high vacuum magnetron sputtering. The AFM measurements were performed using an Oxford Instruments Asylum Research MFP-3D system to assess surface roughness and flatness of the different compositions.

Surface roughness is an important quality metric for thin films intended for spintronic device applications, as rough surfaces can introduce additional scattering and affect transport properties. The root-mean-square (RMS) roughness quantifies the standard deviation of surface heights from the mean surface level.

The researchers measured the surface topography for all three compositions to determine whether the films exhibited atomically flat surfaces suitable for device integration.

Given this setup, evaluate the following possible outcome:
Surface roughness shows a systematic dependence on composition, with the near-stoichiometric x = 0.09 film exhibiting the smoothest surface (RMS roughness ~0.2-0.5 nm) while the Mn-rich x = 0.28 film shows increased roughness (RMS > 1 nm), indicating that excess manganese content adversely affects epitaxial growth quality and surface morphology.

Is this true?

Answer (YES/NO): NO